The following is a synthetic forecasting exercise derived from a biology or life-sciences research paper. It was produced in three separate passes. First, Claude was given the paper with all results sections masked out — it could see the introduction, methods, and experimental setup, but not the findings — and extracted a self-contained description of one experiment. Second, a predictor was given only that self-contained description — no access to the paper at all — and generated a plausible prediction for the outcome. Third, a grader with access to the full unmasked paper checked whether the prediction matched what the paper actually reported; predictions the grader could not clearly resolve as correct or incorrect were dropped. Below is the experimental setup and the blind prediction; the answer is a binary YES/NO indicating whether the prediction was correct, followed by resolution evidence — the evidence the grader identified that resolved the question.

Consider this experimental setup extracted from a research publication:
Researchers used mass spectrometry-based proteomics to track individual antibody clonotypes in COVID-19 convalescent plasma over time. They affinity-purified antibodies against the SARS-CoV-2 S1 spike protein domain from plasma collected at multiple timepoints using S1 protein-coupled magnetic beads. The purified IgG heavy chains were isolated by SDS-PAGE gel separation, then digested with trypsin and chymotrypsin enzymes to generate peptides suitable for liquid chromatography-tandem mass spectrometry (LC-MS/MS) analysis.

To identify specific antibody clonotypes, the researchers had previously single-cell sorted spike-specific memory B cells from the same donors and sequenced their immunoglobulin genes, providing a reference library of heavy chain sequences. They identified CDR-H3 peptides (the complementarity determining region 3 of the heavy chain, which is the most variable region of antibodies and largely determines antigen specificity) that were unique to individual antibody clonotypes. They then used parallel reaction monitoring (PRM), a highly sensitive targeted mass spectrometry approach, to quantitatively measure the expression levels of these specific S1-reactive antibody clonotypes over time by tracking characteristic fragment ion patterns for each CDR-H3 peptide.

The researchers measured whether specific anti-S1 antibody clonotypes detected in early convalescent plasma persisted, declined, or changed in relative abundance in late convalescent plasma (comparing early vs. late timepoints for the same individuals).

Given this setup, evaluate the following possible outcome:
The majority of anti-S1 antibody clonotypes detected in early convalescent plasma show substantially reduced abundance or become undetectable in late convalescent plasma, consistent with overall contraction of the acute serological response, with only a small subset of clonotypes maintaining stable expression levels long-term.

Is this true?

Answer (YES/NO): YES